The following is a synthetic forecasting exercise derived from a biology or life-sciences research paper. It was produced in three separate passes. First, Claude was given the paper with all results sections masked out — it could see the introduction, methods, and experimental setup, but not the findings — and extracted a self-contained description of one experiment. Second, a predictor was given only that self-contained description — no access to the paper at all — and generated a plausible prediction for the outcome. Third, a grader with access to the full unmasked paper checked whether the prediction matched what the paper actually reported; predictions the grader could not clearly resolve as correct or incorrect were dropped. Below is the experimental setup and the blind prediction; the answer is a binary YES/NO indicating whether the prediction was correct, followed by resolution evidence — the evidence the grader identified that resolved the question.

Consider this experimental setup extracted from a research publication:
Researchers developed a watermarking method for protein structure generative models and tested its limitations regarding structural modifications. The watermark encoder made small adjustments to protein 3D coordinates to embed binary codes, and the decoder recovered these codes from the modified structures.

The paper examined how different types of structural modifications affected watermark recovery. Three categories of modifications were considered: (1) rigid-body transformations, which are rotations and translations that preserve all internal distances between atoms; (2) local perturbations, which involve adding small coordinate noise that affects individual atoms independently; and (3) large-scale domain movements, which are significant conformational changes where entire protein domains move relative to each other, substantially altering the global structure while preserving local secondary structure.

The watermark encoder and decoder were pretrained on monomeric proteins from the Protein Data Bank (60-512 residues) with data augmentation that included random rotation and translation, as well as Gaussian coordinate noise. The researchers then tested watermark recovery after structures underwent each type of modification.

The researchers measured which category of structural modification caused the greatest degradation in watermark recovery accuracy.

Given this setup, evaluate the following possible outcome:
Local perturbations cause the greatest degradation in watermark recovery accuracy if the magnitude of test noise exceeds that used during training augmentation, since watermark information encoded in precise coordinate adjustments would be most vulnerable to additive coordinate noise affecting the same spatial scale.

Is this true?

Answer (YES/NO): NO